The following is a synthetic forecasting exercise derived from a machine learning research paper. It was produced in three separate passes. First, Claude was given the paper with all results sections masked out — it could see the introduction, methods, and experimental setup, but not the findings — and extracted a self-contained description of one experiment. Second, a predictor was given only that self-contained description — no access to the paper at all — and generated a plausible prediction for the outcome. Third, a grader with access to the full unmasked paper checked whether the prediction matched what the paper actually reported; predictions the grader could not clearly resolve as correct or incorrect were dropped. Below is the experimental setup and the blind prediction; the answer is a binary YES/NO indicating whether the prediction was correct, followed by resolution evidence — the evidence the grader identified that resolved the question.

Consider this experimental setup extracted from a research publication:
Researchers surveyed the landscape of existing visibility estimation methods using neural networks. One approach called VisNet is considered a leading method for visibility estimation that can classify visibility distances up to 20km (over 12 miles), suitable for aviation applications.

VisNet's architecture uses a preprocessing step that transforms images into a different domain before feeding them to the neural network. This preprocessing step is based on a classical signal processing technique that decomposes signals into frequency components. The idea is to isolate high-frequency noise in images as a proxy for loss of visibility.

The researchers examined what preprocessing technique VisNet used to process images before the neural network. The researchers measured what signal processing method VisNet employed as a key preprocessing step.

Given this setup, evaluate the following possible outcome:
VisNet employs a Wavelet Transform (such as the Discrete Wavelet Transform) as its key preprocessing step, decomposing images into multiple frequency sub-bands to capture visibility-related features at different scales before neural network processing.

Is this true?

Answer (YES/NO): NO